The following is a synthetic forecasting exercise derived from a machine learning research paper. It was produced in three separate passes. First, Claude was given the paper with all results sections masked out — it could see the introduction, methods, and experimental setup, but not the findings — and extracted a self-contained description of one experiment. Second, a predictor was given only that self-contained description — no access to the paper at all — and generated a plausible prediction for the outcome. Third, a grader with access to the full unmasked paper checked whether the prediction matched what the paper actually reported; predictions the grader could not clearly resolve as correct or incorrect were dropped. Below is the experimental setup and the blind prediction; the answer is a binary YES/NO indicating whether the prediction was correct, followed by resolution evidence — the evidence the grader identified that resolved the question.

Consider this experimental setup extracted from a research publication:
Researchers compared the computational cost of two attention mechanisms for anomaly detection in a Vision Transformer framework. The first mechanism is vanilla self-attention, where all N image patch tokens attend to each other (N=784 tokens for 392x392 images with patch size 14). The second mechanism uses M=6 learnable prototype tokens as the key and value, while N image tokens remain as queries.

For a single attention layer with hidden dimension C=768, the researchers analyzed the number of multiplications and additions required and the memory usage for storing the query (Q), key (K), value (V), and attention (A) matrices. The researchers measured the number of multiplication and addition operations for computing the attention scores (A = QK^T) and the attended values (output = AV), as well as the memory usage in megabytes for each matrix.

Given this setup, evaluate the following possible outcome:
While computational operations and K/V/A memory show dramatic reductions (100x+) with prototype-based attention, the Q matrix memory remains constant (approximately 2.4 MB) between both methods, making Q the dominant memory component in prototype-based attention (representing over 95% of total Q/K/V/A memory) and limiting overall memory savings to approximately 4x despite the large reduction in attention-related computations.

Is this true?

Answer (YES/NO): YES